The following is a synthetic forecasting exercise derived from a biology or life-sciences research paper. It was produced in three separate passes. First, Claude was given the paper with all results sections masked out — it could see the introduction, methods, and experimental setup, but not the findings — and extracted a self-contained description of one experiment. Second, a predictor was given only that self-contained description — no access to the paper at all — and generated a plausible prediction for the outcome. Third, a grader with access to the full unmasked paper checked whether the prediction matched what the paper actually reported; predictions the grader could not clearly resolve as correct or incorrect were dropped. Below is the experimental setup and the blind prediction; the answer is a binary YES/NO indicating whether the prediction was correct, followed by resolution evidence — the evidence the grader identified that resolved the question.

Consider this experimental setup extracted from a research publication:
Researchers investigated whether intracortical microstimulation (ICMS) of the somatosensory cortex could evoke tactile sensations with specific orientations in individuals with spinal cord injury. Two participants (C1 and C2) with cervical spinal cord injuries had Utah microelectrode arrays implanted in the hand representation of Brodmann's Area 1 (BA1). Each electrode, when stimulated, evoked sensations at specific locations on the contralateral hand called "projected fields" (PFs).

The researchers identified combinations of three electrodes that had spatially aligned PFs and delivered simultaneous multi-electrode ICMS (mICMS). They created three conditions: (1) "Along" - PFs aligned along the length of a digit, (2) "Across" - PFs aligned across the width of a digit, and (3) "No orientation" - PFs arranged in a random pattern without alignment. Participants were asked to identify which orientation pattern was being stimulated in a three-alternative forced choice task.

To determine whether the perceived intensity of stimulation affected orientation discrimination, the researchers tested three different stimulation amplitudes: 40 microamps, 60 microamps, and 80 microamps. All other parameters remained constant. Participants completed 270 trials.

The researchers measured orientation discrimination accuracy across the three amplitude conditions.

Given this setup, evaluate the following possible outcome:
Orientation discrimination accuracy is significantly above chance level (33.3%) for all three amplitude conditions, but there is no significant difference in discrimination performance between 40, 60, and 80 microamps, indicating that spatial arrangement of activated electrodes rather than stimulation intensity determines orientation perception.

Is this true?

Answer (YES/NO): YES